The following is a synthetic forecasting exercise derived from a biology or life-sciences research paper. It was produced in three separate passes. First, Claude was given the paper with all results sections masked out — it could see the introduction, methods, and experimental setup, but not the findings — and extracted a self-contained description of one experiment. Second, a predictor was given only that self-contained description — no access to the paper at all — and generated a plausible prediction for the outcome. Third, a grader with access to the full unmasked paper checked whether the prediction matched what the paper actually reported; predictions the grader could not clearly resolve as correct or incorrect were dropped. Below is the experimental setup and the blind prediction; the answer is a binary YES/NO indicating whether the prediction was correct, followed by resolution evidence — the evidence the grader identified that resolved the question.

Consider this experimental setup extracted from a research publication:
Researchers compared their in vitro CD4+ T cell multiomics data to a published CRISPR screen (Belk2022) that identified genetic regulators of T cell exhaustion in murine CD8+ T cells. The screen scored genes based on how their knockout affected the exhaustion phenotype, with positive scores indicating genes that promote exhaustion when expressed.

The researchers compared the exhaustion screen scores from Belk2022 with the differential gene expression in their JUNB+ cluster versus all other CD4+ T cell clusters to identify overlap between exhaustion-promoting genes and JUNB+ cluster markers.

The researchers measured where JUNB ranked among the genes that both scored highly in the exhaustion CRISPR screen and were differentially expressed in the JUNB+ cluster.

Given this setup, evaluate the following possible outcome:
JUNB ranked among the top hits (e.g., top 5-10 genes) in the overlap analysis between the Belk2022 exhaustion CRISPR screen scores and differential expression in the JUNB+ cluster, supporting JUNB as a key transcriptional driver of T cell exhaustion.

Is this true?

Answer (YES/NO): YES